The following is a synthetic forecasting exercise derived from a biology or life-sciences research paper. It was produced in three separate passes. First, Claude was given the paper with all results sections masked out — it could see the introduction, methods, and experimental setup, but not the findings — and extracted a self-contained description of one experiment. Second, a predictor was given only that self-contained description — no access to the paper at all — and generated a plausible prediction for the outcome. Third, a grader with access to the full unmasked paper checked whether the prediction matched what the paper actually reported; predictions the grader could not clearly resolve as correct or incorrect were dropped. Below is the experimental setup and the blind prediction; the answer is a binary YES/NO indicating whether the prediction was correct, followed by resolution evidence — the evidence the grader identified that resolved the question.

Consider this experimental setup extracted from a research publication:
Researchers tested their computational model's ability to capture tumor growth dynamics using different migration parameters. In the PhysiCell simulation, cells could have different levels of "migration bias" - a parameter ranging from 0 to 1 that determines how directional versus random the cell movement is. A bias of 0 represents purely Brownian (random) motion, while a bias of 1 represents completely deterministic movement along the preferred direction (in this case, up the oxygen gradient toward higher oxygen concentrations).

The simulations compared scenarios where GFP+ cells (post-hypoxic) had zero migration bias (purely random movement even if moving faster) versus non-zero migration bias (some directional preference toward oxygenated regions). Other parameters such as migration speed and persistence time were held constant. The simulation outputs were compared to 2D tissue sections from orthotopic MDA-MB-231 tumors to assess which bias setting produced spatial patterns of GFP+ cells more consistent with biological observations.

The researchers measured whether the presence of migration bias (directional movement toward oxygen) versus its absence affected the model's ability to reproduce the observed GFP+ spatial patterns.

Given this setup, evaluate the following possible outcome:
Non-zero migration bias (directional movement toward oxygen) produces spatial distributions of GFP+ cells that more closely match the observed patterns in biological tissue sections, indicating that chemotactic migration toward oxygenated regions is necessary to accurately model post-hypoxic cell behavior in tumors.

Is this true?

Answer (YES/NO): YES